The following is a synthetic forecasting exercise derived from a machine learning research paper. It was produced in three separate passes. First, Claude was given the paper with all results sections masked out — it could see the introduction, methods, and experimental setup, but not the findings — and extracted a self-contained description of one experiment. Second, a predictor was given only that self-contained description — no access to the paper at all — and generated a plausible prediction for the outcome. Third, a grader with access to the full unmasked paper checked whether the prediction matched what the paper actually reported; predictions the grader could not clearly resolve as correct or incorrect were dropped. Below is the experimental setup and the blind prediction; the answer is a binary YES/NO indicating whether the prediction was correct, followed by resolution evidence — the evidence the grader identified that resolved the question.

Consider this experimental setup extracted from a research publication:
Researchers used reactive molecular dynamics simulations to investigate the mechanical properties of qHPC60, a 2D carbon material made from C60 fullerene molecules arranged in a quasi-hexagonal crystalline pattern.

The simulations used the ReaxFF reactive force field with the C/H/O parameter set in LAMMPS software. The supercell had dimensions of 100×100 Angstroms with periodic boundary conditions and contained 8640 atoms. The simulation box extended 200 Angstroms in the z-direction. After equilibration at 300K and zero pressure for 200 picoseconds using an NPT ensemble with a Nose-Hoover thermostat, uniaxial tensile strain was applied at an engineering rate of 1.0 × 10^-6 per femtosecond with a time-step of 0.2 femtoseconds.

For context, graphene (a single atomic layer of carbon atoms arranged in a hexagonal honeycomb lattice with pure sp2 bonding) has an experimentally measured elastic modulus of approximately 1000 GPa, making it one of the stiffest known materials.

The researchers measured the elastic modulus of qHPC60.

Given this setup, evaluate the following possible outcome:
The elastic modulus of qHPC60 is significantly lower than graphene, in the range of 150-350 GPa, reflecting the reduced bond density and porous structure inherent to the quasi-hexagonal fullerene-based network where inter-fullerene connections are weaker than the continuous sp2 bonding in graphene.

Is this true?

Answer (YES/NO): YES